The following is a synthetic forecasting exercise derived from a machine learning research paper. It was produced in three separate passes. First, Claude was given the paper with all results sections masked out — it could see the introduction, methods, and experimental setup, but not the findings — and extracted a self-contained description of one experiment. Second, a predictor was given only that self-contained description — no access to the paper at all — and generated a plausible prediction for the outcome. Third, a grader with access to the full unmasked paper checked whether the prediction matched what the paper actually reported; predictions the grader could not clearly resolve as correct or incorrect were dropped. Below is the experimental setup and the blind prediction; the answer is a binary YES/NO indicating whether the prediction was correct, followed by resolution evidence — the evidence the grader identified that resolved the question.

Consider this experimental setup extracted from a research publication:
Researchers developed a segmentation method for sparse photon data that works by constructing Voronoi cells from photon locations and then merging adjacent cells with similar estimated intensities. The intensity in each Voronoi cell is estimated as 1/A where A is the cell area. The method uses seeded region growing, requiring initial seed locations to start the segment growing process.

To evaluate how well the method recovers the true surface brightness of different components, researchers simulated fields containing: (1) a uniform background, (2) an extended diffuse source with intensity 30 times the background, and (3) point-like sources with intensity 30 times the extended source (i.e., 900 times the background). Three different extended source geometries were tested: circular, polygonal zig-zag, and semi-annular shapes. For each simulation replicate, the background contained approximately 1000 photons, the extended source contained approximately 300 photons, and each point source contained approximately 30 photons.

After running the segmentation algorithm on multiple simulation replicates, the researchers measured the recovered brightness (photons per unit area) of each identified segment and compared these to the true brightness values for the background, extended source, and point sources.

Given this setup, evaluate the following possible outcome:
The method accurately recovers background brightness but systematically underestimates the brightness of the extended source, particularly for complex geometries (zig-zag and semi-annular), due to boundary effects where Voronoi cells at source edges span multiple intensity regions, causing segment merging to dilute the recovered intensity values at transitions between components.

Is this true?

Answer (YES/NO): NO